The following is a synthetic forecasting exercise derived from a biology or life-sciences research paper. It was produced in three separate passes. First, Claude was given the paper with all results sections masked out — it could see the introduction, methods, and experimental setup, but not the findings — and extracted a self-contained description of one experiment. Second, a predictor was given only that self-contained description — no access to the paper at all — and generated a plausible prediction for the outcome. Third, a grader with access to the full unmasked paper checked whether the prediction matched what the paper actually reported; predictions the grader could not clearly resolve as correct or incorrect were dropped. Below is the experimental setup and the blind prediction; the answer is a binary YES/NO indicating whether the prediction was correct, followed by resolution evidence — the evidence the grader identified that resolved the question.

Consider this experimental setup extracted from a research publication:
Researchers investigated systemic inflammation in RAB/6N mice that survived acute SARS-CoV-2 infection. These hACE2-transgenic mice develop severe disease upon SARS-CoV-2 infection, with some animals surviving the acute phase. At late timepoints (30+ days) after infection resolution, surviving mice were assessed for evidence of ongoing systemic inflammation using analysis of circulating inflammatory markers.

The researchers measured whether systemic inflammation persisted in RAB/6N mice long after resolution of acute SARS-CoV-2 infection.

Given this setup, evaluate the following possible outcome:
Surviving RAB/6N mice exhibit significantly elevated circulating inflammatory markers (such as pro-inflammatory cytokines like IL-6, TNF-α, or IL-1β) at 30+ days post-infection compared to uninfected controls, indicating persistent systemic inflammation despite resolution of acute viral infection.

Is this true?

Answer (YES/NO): YES